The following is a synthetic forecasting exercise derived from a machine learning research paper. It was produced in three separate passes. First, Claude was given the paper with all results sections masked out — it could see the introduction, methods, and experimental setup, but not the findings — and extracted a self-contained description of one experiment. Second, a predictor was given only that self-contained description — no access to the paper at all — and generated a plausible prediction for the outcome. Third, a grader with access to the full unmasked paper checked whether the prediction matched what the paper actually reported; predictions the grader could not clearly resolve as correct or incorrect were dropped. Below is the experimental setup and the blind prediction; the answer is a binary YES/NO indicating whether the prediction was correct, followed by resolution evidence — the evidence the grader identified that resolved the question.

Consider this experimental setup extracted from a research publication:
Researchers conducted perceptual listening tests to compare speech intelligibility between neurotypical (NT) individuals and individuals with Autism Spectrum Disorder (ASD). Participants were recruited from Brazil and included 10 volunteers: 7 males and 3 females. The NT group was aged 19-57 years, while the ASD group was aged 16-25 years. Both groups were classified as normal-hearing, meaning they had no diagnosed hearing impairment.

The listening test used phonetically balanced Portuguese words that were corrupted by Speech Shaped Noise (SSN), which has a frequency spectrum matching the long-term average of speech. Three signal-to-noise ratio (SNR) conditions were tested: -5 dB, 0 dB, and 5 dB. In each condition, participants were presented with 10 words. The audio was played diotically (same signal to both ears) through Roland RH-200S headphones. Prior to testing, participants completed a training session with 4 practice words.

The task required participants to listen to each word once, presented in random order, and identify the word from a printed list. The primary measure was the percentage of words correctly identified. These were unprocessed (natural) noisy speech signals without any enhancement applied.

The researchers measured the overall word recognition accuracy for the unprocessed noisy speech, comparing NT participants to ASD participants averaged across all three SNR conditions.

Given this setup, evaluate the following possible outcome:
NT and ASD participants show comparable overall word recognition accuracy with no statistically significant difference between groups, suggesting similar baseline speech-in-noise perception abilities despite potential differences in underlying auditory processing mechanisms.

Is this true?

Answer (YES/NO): NO